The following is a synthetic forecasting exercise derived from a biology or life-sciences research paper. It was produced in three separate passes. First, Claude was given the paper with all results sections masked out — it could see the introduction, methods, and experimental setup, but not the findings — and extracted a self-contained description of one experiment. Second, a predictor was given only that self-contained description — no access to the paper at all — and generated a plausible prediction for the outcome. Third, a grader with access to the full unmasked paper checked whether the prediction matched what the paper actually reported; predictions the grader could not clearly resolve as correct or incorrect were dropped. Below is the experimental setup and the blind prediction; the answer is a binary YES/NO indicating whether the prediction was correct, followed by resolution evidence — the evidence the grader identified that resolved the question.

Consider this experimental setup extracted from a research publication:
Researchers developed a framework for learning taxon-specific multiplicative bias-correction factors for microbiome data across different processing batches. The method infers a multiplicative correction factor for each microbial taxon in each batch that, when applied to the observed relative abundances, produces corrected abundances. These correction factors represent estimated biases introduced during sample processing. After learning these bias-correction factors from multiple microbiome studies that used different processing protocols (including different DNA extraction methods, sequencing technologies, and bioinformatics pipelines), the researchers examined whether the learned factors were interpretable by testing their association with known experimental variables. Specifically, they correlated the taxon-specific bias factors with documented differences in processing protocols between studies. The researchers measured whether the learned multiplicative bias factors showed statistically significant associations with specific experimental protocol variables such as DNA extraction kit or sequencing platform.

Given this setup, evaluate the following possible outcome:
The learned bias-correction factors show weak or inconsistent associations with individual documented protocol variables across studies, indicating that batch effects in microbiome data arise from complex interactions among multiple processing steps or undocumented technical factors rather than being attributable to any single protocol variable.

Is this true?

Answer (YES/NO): NO